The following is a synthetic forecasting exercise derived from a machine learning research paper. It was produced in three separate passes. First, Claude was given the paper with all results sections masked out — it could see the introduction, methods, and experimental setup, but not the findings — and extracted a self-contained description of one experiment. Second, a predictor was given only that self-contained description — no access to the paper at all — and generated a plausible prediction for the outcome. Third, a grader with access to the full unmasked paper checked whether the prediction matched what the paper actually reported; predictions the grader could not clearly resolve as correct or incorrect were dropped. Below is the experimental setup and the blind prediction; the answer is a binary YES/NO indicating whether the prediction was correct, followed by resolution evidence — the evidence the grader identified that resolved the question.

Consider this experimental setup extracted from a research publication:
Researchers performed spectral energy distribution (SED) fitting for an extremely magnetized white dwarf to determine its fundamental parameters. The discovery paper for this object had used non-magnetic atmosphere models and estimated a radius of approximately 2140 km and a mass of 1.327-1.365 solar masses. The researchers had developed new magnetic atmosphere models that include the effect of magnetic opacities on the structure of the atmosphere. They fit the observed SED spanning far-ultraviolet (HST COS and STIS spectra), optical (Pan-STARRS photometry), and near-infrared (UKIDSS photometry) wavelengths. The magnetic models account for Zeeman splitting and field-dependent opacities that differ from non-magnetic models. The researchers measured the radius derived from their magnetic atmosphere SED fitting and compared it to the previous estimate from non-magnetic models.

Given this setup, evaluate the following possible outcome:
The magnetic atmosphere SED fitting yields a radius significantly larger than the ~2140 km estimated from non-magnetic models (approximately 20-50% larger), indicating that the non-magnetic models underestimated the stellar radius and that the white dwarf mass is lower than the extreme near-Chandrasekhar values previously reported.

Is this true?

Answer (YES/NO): YES